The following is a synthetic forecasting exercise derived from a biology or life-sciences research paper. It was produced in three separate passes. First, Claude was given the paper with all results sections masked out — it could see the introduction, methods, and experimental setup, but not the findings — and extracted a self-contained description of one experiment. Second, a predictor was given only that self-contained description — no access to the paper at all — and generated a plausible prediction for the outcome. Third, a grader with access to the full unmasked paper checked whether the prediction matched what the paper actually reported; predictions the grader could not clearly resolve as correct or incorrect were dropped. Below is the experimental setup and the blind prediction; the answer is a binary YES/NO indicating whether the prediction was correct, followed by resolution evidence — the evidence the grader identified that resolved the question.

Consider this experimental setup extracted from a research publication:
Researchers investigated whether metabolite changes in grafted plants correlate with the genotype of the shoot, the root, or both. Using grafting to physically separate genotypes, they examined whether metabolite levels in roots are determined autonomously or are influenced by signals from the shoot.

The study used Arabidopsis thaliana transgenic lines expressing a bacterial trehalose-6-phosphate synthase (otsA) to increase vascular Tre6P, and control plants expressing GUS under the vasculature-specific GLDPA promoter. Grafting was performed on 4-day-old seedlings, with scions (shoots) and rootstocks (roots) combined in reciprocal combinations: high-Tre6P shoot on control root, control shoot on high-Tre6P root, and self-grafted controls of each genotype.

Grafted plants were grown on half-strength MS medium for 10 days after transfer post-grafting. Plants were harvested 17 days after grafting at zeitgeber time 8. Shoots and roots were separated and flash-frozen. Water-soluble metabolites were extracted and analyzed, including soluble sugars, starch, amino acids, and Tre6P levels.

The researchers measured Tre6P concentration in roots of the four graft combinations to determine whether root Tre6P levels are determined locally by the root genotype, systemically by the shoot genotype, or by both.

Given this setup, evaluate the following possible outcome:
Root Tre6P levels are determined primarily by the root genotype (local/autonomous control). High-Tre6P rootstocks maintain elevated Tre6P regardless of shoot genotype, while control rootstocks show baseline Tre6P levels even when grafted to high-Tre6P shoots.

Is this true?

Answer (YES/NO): NO